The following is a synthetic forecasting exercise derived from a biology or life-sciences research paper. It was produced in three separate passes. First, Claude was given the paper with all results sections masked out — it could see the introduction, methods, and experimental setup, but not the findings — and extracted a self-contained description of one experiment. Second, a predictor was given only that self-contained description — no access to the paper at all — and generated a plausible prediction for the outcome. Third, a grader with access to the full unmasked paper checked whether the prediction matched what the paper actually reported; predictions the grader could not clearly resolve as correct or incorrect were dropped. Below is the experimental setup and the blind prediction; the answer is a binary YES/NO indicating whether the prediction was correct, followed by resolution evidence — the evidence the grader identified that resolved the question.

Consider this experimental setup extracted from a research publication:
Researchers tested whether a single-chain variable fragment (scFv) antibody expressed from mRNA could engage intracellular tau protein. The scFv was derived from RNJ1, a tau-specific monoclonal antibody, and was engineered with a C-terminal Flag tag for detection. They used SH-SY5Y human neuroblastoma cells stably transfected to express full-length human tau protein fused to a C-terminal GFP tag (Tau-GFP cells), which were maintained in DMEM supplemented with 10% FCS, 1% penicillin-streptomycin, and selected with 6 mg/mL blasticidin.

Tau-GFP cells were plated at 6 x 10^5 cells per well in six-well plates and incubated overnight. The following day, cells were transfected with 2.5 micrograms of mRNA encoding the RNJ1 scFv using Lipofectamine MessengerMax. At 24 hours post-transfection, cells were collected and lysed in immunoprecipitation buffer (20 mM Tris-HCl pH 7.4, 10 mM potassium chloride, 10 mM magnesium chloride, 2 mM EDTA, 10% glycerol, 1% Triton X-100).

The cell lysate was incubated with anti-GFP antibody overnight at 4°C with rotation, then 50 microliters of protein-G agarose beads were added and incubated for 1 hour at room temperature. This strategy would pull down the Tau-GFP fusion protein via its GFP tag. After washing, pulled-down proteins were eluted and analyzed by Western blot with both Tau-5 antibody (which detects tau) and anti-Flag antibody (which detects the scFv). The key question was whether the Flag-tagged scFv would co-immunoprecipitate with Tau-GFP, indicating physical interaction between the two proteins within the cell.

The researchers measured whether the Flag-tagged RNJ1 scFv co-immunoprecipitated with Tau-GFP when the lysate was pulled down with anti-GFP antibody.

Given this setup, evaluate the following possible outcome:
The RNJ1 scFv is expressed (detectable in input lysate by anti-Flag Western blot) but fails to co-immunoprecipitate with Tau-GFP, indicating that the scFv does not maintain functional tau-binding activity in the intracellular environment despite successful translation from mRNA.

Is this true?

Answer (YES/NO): NO